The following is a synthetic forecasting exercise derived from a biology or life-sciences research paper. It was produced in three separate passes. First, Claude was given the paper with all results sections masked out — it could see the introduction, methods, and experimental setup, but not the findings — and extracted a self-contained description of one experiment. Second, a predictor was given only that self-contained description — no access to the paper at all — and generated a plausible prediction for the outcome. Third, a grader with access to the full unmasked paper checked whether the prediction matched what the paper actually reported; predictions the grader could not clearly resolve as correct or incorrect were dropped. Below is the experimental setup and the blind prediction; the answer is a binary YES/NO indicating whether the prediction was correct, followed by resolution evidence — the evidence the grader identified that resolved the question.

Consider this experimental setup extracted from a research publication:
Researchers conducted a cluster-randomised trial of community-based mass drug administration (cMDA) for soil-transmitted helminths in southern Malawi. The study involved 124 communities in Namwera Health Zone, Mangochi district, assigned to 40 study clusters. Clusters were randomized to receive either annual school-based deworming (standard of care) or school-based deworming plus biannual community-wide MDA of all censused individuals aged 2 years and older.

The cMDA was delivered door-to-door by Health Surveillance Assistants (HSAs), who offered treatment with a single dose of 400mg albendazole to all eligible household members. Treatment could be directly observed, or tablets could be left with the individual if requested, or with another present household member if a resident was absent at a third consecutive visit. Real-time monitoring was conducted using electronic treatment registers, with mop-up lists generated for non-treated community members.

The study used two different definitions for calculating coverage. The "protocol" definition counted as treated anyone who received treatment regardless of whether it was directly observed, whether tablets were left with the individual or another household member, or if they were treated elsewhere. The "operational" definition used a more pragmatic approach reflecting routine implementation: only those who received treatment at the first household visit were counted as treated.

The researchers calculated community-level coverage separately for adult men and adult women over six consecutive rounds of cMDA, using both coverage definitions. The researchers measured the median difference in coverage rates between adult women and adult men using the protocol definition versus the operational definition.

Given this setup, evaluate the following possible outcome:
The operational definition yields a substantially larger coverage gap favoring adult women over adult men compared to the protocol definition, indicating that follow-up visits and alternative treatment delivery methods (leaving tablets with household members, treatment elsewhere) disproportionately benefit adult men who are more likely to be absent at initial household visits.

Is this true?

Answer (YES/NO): YES